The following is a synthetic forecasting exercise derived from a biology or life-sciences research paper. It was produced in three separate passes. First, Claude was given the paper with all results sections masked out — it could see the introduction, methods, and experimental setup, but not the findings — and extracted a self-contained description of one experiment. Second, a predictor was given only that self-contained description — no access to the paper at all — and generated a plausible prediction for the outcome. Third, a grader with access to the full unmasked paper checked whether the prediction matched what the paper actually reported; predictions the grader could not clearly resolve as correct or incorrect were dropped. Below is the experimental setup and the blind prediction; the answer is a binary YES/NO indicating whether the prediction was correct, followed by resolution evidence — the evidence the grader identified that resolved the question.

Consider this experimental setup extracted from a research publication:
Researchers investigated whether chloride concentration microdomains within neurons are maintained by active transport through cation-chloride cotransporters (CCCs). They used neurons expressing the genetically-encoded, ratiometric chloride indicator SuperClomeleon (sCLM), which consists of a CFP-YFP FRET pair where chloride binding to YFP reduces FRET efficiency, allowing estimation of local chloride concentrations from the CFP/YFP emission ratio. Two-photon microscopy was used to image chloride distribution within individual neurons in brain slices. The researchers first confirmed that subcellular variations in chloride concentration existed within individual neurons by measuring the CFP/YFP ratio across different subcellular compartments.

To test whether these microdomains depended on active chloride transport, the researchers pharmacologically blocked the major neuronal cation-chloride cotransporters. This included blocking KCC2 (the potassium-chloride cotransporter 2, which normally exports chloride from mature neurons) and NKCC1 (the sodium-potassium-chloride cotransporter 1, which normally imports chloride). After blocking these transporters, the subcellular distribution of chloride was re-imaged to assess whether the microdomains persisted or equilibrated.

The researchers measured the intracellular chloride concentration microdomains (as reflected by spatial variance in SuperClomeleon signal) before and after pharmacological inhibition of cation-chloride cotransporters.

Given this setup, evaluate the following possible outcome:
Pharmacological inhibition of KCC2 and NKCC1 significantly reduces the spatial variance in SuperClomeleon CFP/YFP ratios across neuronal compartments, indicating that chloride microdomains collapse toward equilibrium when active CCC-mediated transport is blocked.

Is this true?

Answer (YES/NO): NO